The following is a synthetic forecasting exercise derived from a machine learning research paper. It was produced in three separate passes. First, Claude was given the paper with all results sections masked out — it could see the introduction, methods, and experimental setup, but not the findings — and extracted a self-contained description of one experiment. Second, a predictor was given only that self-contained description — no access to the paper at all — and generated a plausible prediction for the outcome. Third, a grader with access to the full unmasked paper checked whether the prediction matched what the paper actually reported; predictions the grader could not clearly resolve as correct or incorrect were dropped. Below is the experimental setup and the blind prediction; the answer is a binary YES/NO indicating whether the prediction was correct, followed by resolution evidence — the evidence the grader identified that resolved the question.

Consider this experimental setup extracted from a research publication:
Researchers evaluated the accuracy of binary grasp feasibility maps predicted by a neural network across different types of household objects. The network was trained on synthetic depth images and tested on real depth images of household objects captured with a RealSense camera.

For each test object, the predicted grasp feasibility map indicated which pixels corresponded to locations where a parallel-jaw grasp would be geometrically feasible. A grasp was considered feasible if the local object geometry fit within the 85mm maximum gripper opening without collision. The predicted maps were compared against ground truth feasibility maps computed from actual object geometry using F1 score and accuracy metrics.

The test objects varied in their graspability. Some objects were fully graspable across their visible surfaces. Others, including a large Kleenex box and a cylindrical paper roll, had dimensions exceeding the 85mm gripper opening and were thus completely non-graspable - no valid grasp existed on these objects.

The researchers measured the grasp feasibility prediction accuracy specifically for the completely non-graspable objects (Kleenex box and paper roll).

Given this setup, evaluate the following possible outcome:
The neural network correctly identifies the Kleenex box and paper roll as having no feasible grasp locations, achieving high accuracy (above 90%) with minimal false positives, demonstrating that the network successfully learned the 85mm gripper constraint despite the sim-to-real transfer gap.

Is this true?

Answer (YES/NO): YES